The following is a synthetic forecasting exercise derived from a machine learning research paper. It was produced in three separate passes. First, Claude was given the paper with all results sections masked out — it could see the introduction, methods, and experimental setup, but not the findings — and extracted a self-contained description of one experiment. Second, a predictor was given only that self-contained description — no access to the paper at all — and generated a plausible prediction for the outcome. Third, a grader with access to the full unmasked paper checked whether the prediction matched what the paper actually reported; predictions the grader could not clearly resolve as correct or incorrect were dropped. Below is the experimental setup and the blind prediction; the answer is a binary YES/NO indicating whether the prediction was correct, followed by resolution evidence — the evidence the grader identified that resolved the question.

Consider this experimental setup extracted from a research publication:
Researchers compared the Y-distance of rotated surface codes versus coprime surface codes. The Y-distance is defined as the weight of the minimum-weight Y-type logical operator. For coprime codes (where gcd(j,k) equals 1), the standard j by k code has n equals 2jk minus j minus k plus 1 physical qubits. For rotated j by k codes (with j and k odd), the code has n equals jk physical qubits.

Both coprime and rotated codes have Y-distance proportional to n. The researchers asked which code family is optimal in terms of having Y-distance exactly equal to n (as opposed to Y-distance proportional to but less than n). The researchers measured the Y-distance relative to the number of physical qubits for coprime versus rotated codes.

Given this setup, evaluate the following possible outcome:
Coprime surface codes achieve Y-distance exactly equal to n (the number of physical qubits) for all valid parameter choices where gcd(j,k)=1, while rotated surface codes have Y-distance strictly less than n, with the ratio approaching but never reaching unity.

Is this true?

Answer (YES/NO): NO